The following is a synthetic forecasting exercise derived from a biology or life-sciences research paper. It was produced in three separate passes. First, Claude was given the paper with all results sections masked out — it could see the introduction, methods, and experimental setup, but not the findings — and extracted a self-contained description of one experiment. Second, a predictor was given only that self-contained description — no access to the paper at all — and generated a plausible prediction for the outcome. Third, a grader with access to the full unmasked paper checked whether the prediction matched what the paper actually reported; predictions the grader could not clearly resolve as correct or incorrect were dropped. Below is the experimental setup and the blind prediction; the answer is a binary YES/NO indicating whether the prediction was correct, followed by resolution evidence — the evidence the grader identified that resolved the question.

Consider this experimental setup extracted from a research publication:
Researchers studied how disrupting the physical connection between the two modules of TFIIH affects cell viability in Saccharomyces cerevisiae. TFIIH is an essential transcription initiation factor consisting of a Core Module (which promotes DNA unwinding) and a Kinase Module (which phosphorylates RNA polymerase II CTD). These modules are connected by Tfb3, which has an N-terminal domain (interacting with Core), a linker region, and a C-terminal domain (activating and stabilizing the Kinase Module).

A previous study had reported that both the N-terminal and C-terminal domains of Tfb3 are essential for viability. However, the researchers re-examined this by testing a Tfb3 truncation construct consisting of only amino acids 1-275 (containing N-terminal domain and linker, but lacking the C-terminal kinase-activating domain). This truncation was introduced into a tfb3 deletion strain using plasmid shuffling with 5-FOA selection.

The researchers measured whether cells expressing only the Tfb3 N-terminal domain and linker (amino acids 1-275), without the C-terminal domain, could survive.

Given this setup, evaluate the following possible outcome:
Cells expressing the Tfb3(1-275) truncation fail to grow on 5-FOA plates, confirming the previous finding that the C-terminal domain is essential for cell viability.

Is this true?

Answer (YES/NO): NO